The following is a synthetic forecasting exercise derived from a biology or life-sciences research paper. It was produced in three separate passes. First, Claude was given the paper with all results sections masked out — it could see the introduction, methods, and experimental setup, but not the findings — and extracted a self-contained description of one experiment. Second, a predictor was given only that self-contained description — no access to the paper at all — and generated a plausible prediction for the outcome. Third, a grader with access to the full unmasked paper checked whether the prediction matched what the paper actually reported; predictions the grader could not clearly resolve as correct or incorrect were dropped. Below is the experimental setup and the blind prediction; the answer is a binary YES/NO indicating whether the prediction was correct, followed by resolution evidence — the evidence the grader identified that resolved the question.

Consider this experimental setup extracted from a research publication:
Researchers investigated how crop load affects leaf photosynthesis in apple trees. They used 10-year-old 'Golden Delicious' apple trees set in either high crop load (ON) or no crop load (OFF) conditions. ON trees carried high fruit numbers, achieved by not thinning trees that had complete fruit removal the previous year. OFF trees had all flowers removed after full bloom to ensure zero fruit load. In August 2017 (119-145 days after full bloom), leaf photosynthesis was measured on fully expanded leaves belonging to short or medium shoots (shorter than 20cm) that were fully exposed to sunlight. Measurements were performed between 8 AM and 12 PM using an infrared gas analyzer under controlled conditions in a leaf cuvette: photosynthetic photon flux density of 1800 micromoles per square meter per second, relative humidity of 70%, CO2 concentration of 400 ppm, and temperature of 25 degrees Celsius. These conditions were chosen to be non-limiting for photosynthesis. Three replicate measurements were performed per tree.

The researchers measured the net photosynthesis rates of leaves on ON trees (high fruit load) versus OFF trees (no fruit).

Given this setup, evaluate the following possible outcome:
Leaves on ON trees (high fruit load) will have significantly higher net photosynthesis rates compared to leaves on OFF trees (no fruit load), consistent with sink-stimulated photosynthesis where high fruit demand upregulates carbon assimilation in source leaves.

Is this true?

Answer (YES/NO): YES